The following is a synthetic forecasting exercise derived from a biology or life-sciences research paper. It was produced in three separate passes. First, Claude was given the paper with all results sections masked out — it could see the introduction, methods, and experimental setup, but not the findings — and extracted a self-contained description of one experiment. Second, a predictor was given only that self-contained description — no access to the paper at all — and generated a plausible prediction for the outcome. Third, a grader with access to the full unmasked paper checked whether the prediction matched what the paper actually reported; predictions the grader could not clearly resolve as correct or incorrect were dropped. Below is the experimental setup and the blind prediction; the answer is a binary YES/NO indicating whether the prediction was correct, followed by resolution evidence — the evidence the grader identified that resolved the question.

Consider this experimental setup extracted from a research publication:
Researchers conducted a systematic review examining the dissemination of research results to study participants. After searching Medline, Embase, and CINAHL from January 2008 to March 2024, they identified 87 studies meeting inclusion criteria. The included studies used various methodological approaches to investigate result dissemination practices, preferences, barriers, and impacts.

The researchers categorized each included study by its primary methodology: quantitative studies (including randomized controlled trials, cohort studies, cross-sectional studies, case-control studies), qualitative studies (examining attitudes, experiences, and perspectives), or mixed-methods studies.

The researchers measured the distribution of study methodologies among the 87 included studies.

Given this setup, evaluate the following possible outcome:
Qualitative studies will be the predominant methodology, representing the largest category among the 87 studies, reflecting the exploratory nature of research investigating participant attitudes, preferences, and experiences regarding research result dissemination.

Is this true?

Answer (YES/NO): YES